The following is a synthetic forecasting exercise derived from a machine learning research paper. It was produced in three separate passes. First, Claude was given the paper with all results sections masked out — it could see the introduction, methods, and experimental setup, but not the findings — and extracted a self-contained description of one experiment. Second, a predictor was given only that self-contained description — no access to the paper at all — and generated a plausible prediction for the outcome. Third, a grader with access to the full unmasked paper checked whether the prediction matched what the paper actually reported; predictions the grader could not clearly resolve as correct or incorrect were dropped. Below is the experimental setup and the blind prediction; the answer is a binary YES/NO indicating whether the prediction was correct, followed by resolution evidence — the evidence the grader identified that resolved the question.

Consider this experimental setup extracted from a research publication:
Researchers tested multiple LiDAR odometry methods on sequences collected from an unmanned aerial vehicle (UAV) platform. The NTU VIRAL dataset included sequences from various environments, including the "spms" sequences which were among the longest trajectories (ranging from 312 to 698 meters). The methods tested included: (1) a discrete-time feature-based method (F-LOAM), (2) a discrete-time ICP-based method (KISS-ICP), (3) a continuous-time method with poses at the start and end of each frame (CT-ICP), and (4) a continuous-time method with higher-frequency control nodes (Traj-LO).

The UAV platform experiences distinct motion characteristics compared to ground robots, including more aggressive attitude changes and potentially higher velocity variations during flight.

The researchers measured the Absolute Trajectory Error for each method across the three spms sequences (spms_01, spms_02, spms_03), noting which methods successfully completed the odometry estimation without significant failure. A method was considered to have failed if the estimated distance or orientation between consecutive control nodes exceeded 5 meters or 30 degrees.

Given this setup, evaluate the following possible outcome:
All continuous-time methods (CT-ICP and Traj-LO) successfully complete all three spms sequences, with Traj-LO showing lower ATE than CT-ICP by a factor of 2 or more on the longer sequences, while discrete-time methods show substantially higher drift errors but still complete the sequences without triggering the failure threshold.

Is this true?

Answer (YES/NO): NO